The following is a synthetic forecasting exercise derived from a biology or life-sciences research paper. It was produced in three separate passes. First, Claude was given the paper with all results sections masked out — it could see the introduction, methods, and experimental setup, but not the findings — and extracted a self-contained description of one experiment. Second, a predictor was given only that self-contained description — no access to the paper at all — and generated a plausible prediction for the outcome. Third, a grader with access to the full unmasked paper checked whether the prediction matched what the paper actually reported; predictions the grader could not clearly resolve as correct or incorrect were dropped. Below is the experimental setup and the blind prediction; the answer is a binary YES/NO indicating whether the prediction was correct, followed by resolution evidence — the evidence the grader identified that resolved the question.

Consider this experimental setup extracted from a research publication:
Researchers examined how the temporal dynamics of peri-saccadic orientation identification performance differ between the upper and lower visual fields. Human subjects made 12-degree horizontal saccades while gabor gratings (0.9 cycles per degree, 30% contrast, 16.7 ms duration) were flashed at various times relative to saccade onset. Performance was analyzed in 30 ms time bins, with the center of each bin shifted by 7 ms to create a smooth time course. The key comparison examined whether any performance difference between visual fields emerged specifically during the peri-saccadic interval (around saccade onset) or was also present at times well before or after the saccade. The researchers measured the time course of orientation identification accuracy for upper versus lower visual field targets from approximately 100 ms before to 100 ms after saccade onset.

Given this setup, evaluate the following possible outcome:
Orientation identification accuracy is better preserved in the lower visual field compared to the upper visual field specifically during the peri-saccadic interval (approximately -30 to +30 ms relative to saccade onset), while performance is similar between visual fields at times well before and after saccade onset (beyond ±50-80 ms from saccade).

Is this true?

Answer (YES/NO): NO